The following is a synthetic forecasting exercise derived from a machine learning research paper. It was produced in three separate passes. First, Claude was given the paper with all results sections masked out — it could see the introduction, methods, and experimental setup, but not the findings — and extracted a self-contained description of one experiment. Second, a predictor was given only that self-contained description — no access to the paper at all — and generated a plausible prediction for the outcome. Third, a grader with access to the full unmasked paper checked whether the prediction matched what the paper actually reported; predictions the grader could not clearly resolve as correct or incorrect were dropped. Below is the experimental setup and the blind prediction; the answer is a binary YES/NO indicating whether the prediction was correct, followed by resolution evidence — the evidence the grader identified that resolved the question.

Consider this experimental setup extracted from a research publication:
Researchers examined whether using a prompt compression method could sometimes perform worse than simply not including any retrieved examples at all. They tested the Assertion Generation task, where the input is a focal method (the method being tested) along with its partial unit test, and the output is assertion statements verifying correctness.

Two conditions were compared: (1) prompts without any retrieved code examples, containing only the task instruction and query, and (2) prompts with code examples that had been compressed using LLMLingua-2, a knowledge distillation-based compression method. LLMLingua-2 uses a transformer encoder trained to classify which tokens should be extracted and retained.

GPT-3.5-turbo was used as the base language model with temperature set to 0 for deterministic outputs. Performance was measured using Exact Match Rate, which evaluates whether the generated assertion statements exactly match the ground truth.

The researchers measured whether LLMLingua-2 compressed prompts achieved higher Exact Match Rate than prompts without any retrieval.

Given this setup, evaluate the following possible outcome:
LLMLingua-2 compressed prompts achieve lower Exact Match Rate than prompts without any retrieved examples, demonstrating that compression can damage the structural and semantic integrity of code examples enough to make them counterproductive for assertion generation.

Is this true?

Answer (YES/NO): YES